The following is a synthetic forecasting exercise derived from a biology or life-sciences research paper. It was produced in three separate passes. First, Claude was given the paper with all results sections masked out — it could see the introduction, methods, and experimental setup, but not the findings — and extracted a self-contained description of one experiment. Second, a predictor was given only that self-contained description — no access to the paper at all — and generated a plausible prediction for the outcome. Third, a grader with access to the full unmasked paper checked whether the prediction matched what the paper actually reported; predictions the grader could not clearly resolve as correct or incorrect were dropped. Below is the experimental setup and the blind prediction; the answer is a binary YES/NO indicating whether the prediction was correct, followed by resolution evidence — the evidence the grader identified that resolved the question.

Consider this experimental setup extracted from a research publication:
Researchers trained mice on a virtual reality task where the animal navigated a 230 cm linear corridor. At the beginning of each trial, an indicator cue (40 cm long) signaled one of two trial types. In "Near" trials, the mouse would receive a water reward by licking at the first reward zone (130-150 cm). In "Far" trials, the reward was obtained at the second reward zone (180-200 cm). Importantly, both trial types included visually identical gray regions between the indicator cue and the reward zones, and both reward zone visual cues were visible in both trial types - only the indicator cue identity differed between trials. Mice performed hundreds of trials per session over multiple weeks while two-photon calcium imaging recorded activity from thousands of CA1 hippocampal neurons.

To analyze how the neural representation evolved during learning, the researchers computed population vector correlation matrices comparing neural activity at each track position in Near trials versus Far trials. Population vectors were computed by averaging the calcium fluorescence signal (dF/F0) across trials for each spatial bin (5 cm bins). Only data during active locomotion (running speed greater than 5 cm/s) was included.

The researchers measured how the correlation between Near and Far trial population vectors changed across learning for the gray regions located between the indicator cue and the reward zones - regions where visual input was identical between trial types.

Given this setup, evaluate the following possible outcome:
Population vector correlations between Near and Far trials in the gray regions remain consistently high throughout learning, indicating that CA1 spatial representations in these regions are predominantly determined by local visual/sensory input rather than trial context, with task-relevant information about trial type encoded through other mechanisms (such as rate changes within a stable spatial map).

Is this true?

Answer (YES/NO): NO